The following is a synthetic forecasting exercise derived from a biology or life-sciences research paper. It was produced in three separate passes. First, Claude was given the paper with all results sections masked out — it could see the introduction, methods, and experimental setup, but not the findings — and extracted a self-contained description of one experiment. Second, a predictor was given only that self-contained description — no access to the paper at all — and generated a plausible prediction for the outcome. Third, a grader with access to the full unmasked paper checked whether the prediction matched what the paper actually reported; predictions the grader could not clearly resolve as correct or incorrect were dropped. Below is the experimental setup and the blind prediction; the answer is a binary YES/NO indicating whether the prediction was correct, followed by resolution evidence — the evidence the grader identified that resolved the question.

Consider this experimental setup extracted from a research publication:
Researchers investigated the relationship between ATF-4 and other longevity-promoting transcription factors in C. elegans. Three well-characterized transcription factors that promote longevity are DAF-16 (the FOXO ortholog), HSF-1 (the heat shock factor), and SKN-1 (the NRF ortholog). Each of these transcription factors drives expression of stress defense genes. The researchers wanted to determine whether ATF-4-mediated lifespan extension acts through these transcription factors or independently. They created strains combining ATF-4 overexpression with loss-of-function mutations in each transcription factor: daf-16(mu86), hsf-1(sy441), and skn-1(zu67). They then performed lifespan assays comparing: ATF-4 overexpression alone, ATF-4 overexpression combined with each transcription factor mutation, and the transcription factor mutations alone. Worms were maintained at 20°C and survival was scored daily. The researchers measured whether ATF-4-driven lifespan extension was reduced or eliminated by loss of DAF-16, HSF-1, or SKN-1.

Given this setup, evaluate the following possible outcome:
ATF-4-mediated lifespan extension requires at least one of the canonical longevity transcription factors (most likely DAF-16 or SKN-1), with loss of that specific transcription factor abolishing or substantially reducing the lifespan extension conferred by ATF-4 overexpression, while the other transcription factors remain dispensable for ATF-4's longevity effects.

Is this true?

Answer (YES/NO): NO